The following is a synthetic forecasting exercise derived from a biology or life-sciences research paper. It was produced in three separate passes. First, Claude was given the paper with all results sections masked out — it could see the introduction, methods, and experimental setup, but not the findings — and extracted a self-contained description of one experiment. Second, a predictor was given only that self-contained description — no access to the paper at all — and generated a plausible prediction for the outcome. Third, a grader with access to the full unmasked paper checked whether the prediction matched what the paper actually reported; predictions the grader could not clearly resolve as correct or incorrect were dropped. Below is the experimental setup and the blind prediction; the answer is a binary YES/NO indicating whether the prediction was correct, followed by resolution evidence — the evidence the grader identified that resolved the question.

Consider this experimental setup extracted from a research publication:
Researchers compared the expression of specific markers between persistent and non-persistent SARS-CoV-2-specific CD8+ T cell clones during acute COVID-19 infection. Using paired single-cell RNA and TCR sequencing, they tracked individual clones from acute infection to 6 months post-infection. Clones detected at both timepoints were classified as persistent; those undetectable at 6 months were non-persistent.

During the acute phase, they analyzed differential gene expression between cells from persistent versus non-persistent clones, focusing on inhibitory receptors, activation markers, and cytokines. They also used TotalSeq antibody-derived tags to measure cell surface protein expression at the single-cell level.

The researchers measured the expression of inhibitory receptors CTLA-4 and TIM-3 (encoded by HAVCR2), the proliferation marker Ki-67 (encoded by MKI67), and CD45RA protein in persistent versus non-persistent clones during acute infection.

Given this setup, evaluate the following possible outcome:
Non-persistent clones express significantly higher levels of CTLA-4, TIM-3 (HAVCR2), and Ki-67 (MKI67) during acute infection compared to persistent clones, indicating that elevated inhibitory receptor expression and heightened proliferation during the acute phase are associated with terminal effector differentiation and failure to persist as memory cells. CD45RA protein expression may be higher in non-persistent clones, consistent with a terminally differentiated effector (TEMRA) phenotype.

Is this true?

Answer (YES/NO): NO